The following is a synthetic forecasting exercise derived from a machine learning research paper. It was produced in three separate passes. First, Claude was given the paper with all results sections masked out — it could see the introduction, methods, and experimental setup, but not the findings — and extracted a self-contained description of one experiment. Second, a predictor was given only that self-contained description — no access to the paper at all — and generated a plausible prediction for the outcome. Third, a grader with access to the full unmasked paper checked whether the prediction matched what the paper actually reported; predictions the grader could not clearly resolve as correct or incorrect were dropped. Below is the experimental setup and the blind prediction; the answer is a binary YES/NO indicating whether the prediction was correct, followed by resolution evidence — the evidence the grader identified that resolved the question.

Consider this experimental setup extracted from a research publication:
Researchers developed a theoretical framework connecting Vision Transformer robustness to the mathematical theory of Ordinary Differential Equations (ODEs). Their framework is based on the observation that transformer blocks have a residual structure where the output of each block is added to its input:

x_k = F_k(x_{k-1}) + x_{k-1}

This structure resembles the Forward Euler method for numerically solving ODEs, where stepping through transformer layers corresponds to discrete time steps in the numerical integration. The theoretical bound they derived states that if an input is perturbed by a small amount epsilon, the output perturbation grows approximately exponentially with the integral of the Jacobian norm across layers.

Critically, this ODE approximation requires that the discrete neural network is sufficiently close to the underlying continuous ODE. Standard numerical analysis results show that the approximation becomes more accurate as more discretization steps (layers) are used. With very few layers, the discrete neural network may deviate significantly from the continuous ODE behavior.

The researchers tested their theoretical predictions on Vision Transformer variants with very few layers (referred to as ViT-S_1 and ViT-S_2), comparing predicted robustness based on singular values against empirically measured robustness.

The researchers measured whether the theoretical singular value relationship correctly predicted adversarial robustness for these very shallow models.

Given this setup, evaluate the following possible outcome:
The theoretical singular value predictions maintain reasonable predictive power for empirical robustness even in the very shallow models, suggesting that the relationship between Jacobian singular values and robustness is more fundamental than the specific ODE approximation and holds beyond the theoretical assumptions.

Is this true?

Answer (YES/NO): NO